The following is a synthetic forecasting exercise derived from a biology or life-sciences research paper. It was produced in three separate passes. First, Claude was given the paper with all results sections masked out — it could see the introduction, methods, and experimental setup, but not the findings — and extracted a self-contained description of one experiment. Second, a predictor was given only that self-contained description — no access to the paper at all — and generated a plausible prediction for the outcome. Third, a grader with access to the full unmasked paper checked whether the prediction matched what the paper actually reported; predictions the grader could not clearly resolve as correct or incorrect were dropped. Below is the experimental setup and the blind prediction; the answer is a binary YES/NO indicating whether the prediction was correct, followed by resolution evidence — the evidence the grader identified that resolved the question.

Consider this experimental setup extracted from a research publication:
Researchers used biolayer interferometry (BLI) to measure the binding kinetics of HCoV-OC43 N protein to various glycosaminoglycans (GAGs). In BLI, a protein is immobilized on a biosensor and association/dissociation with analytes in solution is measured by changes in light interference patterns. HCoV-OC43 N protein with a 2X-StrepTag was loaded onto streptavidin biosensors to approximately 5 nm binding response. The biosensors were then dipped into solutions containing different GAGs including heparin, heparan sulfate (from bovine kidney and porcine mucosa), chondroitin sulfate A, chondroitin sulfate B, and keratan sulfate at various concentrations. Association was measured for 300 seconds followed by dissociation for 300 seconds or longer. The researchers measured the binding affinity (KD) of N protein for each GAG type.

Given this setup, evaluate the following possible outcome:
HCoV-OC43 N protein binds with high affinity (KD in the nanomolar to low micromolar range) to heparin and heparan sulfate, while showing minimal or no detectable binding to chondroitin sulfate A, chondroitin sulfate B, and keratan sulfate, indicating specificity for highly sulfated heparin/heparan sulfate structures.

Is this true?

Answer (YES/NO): YES